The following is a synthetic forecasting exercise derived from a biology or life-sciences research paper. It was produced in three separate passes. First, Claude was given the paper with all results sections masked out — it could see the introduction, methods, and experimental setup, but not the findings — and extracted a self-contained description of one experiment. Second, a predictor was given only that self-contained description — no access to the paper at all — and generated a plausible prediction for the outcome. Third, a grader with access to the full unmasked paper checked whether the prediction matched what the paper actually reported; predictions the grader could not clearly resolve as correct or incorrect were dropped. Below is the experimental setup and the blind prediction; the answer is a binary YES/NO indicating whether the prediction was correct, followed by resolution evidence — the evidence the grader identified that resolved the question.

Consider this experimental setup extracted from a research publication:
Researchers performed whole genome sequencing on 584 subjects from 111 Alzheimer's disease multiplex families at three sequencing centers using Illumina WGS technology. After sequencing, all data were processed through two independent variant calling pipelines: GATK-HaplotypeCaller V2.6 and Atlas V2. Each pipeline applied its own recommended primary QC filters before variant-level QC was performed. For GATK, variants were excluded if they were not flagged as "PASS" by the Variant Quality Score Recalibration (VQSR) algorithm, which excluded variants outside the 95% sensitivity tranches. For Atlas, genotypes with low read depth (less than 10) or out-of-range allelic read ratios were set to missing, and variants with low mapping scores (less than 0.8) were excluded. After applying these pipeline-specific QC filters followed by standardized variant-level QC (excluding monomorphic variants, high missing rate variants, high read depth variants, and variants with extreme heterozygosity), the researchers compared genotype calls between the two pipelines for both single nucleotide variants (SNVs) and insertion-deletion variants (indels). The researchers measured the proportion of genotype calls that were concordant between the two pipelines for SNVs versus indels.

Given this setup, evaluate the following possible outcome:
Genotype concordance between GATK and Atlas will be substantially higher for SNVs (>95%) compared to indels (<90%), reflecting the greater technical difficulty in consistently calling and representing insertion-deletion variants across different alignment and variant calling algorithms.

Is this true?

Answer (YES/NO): NO